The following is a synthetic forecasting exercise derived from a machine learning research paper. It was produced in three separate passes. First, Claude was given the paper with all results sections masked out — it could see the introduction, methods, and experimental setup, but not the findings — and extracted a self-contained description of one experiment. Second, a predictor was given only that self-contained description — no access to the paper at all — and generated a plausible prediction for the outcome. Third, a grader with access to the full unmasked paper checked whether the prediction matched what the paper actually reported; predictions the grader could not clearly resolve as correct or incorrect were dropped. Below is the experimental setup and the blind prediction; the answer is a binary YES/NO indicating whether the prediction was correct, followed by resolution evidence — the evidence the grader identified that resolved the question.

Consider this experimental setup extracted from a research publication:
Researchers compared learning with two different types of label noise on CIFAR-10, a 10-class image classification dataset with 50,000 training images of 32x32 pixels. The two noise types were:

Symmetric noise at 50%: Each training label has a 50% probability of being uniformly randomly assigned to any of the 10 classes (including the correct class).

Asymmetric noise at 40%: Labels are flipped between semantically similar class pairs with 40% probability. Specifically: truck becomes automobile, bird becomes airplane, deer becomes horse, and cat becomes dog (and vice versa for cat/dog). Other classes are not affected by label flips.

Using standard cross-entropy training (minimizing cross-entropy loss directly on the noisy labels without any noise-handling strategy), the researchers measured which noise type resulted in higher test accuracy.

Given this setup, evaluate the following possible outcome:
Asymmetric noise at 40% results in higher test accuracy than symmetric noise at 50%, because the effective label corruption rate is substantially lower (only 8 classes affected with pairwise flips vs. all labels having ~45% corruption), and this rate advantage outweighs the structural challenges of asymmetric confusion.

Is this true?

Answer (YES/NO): YES